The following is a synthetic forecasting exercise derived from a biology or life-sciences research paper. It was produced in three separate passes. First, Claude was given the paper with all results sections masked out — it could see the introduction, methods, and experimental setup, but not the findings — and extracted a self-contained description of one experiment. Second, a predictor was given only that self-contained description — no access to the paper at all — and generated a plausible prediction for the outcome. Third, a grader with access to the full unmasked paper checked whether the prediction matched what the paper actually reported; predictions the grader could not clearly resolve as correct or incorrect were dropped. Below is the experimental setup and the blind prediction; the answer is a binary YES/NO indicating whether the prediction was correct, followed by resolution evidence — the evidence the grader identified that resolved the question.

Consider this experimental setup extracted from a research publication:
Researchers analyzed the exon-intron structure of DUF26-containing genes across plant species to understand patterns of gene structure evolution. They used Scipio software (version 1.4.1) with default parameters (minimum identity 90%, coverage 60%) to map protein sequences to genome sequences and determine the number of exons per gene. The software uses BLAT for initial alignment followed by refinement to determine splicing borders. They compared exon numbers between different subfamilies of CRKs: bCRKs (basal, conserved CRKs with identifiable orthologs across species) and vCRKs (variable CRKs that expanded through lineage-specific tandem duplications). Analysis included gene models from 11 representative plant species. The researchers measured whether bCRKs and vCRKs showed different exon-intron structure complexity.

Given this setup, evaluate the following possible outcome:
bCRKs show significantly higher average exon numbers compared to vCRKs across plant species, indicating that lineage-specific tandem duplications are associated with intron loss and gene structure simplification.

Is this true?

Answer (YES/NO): NO